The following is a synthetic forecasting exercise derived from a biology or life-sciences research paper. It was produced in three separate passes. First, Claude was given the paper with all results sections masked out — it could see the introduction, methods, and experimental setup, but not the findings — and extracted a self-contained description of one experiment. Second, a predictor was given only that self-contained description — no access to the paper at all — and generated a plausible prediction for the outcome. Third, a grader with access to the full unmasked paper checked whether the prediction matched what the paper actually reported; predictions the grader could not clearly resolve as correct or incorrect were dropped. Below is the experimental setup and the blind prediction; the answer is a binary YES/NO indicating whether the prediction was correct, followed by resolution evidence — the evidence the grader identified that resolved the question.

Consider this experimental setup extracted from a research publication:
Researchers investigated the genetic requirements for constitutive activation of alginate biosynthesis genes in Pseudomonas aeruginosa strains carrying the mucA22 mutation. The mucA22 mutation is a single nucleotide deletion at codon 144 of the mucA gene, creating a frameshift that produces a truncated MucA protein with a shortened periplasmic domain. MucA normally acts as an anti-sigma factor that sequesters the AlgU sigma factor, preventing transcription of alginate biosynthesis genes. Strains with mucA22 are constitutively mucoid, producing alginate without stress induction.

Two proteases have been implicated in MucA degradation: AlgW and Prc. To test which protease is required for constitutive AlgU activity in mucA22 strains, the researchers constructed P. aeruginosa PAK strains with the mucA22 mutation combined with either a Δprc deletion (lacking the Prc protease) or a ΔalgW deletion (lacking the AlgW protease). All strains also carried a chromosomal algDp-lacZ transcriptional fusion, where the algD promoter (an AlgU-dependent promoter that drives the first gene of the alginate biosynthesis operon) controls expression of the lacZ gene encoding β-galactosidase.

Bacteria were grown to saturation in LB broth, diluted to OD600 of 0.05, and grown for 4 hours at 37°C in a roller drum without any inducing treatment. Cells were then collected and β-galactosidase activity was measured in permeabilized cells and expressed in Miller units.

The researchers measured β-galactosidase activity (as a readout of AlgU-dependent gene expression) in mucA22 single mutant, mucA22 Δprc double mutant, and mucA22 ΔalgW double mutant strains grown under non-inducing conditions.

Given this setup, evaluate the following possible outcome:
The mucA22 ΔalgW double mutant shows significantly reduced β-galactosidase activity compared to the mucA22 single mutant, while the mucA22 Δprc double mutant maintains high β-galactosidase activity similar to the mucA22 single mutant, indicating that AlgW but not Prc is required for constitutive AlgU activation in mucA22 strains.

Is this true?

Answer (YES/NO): NO